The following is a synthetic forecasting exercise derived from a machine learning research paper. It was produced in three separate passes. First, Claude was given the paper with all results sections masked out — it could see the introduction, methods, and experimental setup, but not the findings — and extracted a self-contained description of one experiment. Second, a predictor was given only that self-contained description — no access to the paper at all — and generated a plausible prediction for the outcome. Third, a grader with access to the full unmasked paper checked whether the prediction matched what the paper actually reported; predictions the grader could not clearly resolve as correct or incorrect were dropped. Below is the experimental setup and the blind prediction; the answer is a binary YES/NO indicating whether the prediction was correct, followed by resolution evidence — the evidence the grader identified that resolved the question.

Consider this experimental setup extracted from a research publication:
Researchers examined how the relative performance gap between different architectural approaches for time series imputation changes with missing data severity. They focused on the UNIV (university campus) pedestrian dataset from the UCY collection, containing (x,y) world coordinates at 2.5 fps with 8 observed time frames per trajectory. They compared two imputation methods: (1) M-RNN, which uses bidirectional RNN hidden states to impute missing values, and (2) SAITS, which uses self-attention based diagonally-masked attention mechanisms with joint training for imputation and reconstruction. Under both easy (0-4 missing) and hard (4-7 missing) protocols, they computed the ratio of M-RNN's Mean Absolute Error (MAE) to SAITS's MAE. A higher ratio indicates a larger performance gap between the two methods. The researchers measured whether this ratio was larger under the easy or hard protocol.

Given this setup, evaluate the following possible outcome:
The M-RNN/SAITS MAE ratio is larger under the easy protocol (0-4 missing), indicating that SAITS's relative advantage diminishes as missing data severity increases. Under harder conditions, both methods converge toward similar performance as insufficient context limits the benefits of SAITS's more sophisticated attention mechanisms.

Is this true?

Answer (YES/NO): YES